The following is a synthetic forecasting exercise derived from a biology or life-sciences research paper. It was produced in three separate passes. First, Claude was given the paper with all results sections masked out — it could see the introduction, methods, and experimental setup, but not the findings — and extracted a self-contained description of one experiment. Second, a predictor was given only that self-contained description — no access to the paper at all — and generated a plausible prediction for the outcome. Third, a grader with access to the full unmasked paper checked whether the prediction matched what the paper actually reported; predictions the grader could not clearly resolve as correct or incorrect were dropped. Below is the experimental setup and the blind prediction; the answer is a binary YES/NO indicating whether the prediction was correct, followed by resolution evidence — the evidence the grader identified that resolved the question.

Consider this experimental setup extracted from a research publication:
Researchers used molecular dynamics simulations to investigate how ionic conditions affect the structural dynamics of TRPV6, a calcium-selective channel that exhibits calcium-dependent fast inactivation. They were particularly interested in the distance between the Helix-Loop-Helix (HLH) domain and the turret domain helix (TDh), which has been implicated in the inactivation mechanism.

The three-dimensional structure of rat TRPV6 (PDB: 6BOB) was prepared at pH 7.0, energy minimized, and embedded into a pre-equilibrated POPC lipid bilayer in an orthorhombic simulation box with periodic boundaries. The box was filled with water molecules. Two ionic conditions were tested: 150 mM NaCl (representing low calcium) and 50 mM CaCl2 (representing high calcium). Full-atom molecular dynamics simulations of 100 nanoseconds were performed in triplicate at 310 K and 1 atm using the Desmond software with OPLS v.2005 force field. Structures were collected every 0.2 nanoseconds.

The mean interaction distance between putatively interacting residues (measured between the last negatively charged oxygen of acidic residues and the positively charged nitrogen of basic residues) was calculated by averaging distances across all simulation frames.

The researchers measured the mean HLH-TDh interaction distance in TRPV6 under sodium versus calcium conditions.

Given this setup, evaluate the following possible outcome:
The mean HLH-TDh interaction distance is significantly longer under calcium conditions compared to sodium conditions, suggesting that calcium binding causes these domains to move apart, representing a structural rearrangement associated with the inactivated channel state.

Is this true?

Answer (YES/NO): NO